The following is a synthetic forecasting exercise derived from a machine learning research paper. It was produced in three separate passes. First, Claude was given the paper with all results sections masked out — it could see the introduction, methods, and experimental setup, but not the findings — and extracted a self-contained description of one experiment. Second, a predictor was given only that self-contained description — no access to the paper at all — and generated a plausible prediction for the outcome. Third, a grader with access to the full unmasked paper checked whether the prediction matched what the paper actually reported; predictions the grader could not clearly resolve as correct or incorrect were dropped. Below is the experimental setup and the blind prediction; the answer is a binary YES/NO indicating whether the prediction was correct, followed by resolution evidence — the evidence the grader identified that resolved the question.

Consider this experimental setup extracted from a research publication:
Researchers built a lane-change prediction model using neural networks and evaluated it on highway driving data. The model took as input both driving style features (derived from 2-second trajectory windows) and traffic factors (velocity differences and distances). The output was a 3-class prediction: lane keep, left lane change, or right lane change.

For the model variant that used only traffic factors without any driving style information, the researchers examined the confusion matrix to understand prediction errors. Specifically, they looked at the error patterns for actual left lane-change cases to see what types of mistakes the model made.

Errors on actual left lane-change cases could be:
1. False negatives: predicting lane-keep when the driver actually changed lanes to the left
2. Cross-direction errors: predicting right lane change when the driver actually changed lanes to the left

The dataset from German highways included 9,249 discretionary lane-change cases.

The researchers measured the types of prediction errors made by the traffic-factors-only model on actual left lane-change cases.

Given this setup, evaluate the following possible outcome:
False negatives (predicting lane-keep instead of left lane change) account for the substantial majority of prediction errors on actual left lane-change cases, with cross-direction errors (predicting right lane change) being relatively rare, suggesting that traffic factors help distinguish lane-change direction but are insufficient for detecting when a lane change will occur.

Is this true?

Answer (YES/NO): YES